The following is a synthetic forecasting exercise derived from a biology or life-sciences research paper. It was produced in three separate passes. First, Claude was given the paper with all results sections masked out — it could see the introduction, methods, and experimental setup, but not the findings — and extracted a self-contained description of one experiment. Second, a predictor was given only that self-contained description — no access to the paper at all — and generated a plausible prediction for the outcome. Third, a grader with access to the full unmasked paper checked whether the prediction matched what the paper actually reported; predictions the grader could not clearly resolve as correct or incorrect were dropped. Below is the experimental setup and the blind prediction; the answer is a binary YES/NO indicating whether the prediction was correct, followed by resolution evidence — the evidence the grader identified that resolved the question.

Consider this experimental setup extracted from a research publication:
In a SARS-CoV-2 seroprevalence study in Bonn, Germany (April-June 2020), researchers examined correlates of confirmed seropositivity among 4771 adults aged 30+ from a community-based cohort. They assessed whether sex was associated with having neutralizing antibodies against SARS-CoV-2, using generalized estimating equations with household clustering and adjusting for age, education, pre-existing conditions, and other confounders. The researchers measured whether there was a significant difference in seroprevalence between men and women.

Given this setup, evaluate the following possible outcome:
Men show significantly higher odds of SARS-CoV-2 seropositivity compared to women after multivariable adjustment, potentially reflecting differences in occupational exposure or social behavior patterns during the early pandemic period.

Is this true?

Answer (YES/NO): NO